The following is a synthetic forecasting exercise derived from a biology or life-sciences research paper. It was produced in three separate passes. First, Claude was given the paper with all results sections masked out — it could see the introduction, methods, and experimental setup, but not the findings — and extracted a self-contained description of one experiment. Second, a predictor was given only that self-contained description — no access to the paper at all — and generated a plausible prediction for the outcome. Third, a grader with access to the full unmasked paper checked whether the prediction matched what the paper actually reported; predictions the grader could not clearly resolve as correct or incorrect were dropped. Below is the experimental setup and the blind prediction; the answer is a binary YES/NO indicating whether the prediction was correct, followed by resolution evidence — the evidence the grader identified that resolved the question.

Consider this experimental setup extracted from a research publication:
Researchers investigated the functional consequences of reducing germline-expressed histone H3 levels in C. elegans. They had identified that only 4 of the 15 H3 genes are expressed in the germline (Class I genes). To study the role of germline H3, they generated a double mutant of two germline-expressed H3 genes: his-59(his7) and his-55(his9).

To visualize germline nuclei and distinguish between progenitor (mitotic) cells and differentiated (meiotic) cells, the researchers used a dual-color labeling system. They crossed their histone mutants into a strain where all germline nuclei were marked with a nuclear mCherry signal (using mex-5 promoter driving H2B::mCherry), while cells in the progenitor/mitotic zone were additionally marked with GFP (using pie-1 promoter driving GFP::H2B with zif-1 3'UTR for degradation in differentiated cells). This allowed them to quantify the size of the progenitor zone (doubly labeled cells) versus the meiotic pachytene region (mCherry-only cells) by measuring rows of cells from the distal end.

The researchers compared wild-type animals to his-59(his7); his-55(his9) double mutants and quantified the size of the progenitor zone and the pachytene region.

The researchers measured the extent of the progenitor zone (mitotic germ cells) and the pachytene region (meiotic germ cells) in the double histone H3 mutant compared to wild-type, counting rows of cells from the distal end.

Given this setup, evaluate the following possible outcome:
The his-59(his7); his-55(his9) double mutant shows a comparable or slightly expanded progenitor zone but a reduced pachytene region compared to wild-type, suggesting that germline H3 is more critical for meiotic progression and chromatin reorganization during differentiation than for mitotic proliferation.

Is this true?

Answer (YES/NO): YES